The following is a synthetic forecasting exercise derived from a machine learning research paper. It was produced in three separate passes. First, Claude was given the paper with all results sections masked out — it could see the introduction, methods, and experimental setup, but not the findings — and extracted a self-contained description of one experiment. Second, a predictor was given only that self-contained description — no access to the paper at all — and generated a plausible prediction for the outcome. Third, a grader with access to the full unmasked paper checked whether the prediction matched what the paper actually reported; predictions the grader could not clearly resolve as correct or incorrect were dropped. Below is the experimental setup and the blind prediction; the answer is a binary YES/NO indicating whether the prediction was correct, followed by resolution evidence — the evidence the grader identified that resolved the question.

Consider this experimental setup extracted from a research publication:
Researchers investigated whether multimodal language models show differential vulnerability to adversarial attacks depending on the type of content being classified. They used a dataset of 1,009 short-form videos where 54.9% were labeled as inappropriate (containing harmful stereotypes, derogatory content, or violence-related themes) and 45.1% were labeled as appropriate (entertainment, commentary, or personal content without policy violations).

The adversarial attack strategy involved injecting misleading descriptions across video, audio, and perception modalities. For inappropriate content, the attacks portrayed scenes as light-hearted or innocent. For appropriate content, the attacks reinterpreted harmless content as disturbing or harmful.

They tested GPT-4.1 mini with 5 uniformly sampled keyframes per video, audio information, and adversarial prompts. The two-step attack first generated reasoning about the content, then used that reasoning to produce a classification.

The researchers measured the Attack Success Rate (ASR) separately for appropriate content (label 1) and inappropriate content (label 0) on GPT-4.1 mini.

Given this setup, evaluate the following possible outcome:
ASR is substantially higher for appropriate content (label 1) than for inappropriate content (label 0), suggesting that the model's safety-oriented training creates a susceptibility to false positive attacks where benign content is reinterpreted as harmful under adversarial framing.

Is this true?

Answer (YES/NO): NO